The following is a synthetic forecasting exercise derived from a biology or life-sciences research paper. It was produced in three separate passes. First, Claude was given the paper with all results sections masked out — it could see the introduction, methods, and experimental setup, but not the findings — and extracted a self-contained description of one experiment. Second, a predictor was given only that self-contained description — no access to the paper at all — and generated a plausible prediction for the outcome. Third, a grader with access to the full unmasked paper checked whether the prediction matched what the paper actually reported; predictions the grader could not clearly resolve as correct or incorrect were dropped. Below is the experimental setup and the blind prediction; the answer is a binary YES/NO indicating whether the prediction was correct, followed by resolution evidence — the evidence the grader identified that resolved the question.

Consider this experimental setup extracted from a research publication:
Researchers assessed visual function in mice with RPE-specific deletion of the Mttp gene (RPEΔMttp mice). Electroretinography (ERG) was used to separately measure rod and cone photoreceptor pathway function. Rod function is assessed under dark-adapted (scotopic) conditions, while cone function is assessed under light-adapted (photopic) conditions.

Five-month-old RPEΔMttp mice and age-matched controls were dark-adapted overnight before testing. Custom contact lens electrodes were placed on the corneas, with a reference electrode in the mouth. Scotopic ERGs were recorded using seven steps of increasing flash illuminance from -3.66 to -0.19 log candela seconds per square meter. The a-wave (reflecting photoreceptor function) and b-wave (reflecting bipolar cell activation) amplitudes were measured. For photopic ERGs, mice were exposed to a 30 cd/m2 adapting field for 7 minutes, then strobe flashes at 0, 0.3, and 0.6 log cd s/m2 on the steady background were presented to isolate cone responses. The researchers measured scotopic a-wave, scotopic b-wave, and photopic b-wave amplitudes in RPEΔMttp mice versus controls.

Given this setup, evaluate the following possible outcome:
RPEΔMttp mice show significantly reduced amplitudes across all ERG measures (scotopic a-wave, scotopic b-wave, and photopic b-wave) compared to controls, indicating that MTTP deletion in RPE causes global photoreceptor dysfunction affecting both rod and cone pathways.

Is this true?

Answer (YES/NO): NO